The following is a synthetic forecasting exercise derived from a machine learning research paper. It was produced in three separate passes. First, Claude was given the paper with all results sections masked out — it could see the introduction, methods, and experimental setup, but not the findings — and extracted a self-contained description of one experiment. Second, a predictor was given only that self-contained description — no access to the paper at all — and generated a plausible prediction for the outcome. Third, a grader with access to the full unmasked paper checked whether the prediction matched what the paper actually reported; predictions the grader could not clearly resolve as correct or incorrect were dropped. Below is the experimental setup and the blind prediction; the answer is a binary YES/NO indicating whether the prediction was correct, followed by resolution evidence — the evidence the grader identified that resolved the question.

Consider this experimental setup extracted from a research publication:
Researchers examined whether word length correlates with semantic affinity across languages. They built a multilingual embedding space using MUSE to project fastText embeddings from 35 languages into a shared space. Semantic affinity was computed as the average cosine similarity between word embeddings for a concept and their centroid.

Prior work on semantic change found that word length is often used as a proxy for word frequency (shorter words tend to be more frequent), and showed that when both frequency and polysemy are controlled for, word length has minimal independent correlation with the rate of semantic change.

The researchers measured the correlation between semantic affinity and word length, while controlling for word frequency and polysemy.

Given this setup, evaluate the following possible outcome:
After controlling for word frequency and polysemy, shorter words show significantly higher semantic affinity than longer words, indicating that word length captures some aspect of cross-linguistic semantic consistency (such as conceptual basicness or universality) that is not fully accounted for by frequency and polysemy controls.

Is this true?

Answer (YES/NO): NO